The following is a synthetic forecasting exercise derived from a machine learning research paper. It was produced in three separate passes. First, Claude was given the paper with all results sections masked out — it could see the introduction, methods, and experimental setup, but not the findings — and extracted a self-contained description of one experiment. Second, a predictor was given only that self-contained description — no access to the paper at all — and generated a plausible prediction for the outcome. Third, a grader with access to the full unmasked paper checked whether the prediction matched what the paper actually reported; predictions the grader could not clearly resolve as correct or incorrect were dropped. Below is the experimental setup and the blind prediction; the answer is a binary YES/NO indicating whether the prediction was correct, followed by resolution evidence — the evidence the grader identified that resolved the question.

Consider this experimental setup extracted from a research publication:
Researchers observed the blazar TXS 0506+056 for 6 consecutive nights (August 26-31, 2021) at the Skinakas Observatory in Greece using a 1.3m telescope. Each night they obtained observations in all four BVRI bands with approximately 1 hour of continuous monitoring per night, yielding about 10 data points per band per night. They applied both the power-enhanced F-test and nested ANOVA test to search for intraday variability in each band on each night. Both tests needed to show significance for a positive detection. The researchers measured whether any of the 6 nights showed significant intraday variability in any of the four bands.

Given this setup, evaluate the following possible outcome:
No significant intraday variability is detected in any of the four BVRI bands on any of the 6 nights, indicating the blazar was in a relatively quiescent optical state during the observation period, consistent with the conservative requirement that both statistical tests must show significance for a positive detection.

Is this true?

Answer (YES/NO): YES